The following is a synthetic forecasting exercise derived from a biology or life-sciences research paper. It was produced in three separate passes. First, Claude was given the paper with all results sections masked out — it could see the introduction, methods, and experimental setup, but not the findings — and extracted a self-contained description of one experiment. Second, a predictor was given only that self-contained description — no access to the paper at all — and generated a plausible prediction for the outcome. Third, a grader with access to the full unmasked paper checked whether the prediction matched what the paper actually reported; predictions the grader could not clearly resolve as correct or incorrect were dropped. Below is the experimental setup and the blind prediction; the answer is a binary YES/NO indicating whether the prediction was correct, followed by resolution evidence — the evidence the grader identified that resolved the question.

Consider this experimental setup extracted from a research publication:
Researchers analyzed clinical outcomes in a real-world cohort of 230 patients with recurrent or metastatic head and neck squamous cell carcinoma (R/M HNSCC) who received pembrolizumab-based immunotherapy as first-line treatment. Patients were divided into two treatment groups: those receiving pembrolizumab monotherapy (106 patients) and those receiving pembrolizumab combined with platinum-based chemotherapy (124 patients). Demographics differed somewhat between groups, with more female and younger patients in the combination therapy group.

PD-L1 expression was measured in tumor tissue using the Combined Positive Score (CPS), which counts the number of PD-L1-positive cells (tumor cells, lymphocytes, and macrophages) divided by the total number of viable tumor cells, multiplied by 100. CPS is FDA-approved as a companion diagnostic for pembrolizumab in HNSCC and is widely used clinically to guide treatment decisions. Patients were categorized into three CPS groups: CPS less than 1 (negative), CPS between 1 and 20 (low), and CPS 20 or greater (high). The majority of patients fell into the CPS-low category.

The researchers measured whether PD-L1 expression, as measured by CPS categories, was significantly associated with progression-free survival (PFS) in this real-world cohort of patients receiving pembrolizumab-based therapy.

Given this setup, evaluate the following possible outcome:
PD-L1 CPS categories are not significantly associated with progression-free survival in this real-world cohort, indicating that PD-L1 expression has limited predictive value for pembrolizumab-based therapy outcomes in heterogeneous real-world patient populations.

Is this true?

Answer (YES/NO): YES